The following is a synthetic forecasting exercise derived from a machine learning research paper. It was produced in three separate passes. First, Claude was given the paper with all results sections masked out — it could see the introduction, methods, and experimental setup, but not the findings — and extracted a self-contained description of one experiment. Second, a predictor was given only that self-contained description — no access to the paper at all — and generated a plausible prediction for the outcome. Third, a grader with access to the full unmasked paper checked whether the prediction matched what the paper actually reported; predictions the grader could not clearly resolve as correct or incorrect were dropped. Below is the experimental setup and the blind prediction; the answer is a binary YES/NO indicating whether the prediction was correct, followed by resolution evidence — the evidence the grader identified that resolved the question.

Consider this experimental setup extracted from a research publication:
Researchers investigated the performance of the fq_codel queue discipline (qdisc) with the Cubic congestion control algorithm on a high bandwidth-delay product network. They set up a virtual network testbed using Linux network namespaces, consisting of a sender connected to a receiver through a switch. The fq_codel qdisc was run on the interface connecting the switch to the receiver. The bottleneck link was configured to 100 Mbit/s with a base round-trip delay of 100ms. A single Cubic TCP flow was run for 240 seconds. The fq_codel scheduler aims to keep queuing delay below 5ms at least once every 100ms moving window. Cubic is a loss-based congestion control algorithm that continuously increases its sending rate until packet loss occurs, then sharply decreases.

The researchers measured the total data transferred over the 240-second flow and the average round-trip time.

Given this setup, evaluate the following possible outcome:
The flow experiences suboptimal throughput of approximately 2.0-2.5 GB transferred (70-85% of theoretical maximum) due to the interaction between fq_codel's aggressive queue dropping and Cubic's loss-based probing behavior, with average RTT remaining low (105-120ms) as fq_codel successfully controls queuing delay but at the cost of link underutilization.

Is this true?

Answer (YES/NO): NO